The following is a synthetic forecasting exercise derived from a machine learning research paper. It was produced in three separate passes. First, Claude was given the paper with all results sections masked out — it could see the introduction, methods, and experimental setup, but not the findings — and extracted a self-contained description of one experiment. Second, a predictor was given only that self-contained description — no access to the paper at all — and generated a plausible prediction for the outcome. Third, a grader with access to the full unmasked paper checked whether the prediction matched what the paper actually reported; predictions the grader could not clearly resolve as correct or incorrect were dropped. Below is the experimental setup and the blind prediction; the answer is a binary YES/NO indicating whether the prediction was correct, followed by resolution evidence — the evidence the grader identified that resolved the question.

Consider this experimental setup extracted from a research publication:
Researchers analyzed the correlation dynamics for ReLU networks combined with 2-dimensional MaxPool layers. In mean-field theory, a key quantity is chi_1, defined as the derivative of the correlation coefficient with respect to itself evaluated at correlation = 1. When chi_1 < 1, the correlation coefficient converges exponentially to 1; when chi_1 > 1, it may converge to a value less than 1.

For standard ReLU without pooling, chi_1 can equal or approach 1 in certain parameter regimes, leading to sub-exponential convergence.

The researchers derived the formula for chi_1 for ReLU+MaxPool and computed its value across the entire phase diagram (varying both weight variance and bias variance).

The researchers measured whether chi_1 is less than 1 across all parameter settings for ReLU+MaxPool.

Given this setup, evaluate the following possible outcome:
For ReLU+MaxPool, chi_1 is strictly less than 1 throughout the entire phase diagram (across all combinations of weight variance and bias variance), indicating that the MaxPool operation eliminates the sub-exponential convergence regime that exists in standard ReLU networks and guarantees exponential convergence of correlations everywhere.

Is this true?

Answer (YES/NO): YES